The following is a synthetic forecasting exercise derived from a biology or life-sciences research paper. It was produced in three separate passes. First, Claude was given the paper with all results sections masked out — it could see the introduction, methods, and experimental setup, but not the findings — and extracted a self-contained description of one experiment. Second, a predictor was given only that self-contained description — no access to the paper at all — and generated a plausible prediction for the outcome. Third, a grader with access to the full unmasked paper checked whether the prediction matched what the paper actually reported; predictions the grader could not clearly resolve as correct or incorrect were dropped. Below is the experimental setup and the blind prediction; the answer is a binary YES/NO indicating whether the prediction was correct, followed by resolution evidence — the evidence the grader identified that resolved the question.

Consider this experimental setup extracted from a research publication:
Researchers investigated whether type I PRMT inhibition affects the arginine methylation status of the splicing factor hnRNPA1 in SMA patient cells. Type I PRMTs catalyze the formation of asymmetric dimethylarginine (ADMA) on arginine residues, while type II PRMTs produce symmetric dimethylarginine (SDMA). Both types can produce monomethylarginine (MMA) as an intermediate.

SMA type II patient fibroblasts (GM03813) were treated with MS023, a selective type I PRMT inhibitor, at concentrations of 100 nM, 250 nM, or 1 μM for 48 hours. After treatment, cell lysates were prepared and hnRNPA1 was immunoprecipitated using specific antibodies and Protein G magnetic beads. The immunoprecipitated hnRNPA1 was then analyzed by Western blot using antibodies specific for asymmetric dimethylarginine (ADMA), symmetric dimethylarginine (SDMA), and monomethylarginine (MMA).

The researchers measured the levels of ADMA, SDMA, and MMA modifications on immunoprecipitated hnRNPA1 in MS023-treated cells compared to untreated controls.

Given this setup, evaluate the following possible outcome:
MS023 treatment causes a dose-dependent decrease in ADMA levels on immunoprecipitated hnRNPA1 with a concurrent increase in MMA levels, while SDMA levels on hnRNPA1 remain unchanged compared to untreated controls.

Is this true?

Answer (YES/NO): NO